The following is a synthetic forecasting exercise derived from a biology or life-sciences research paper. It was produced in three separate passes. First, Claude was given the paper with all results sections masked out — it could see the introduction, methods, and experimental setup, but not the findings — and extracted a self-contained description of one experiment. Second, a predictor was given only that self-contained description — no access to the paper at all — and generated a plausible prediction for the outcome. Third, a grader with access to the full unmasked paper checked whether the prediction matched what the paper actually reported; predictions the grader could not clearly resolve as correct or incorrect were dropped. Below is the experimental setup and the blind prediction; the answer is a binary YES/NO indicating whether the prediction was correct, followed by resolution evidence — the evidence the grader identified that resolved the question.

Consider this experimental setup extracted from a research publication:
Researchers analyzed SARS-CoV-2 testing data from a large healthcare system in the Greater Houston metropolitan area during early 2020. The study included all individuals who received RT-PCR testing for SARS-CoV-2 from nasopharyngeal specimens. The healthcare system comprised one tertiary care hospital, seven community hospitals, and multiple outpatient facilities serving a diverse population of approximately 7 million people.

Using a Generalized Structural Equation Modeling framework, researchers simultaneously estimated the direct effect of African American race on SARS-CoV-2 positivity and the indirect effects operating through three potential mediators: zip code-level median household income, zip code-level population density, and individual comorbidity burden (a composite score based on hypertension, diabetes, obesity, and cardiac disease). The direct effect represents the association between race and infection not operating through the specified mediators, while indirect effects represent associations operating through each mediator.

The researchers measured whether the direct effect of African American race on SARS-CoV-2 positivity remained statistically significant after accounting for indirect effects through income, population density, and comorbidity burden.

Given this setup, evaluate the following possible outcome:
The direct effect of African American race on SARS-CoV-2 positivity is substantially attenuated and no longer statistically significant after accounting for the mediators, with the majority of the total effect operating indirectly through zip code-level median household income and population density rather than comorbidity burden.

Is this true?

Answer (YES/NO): NO